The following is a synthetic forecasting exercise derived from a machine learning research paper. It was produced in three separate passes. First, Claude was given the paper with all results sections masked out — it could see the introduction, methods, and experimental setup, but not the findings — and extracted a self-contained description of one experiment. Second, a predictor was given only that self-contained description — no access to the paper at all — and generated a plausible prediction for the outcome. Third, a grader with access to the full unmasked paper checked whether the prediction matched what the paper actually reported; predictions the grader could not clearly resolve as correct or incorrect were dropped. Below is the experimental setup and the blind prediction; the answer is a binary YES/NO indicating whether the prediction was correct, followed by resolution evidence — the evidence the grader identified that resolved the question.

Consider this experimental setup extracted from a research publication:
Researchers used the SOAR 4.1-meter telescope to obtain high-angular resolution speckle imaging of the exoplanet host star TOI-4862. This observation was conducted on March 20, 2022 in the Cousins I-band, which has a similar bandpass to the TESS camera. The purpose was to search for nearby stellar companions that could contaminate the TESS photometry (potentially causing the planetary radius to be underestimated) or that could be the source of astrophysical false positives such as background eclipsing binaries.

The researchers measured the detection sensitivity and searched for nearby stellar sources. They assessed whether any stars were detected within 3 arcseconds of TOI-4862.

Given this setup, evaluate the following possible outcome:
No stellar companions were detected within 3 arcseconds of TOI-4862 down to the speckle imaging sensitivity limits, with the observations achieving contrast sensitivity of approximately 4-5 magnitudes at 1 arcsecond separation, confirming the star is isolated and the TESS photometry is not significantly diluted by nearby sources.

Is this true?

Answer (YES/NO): YES